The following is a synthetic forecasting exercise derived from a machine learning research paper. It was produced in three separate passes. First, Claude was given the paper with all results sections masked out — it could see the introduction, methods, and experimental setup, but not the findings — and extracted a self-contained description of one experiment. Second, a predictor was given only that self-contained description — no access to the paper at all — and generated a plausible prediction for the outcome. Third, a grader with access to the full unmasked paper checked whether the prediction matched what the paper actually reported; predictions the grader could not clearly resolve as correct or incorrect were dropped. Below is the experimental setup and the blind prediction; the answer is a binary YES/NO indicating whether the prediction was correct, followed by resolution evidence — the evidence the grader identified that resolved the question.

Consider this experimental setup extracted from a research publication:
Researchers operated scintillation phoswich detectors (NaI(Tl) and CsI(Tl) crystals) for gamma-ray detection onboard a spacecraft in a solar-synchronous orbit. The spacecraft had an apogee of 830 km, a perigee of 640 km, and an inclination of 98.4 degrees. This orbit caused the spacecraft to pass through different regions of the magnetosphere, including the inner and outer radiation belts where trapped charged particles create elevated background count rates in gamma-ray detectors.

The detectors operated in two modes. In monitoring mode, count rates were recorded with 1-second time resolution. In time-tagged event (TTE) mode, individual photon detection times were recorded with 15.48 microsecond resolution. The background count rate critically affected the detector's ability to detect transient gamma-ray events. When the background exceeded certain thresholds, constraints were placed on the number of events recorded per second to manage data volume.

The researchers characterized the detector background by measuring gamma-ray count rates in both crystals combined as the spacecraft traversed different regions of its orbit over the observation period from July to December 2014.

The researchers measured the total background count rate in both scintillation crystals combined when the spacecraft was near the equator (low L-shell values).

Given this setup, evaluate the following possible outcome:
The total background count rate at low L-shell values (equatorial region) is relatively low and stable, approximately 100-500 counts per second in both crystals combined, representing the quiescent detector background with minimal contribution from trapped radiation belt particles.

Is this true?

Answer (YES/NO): NO